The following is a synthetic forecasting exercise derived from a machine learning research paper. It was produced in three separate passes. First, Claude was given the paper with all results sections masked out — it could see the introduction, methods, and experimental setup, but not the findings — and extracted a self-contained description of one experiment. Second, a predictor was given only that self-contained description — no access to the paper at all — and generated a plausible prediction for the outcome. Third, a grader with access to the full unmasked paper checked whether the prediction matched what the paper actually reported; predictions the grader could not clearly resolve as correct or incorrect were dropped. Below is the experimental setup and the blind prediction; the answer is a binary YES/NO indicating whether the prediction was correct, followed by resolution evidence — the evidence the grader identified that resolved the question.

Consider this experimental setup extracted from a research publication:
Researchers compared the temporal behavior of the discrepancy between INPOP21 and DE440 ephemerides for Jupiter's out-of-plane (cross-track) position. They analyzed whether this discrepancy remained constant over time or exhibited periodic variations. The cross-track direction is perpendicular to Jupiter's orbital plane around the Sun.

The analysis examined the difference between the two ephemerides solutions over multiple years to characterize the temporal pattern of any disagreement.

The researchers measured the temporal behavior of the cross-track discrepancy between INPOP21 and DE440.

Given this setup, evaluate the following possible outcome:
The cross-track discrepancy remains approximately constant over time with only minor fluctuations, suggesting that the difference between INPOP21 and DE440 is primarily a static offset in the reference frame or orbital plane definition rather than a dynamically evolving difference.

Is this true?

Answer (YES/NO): NO